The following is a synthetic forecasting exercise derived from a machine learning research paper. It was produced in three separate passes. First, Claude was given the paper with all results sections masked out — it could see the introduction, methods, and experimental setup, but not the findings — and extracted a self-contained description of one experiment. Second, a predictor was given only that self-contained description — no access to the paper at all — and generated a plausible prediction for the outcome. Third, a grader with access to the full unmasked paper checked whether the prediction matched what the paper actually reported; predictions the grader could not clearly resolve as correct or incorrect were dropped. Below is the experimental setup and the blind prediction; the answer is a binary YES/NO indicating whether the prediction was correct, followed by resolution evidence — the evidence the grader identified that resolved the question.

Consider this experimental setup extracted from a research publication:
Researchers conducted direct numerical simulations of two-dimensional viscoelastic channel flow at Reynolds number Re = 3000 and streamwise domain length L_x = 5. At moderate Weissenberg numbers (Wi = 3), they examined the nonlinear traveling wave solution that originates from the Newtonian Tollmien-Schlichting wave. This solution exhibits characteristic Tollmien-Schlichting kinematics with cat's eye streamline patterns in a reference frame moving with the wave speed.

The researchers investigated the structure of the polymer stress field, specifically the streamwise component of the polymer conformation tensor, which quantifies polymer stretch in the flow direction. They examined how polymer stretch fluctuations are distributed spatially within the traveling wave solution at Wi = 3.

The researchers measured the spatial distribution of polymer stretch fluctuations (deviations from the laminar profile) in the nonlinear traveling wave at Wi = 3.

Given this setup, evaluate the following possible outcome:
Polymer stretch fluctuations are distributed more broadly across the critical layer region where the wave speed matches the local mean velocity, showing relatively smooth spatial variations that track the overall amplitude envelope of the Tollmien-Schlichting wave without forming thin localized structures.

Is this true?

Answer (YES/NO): NO